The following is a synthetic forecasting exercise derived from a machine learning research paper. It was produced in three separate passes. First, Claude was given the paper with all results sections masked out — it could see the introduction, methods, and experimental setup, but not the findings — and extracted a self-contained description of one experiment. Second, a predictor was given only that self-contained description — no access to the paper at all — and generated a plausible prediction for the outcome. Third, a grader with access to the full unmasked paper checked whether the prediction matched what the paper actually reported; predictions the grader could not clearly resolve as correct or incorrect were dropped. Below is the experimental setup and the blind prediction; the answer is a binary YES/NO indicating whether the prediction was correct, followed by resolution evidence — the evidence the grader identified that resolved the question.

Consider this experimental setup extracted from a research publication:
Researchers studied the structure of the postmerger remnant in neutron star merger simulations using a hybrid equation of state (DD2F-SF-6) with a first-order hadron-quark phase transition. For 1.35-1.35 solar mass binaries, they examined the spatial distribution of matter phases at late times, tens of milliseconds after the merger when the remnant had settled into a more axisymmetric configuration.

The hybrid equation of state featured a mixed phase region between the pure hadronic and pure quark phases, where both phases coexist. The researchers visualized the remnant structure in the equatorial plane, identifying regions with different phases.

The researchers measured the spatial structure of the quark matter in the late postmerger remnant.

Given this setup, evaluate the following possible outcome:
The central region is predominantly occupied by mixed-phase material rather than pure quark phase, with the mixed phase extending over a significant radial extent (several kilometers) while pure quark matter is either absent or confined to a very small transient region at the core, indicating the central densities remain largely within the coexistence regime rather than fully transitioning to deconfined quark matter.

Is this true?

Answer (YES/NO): NO